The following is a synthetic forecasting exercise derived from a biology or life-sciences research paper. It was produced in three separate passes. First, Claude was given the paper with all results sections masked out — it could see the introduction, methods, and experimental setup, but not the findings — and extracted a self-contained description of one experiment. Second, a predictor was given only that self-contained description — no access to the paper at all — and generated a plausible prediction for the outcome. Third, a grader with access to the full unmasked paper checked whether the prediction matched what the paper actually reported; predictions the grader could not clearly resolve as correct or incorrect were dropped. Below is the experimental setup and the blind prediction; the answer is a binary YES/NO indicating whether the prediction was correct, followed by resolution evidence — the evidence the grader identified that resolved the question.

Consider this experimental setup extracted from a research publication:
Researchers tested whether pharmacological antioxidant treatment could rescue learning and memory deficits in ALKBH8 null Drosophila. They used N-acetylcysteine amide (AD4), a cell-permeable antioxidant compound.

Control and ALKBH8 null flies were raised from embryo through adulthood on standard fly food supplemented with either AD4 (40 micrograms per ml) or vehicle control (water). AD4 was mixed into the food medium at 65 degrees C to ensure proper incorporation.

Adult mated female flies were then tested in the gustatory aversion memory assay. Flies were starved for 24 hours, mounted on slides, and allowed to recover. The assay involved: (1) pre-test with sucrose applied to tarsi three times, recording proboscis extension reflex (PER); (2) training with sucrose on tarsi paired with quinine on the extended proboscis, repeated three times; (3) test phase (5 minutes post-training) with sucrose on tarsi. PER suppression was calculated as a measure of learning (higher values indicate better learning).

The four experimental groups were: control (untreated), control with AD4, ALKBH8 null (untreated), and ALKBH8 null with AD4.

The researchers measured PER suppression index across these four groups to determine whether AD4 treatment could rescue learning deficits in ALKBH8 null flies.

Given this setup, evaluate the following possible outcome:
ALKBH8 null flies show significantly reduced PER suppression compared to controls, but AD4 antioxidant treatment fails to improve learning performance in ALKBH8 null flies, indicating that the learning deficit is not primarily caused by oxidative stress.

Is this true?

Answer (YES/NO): NO